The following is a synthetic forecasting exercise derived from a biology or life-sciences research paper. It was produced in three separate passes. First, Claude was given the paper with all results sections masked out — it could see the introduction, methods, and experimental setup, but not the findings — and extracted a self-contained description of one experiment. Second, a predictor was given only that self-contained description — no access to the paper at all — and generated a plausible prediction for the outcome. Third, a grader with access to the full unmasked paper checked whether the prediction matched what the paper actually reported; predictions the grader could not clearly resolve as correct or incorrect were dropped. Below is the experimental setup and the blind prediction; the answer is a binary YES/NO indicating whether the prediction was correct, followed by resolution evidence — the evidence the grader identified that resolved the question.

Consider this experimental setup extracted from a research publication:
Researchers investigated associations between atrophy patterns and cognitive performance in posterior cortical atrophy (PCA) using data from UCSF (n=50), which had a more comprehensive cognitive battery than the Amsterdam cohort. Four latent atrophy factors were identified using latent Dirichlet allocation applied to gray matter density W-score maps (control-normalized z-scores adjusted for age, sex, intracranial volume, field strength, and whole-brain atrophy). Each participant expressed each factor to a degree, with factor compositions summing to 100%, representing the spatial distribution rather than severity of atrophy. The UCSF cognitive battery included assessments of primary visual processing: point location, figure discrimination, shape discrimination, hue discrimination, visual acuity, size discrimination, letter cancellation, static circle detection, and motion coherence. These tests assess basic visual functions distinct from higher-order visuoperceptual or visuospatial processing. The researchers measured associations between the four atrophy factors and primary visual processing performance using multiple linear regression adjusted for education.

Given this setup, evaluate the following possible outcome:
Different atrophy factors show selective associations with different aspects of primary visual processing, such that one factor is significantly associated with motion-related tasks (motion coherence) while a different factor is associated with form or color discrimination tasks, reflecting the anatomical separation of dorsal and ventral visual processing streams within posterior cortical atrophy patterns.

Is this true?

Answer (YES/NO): NO